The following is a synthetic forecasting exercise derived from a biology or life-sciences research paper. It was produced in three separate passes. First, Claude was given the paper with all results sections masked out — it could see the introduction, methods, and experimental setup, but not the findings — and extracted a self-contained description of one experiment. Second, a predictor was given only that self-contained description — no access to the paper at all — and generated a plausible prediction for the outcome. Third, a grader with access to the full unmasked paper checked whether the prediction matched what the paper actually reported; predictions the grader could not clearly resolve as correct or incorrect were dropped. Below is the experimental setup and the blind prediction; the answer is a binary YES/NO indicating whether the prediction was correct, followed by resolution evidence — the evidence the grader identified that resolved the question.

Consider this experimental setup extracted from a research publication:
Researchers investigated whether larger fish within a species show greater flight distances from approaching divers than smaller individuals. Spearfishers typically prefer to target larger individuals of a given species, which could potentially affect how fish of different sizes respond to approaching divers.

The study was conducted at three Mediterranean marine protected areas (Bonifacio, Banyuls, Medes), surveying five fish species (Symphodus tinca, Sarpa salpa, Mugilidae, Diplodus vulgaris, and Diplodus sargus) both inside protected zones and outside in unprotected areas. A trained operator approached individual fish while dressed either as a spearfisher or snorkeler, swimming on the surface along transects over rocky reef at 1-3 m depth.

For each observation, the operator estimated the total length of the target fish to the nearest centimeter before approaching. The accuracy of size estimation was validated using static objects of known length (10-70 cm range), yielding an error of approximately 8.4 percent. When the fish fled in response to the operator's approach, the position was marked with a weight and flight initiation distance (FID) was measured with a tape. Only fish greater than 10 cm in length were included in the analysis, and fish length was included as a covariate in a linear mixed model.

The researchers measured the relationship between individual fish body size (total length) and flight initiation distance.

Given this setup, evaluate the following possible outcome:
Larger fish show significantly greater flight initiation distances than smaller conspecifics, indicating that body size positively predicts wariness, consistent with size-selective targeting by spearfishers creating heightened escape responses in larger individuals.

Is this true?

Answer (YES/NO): YES